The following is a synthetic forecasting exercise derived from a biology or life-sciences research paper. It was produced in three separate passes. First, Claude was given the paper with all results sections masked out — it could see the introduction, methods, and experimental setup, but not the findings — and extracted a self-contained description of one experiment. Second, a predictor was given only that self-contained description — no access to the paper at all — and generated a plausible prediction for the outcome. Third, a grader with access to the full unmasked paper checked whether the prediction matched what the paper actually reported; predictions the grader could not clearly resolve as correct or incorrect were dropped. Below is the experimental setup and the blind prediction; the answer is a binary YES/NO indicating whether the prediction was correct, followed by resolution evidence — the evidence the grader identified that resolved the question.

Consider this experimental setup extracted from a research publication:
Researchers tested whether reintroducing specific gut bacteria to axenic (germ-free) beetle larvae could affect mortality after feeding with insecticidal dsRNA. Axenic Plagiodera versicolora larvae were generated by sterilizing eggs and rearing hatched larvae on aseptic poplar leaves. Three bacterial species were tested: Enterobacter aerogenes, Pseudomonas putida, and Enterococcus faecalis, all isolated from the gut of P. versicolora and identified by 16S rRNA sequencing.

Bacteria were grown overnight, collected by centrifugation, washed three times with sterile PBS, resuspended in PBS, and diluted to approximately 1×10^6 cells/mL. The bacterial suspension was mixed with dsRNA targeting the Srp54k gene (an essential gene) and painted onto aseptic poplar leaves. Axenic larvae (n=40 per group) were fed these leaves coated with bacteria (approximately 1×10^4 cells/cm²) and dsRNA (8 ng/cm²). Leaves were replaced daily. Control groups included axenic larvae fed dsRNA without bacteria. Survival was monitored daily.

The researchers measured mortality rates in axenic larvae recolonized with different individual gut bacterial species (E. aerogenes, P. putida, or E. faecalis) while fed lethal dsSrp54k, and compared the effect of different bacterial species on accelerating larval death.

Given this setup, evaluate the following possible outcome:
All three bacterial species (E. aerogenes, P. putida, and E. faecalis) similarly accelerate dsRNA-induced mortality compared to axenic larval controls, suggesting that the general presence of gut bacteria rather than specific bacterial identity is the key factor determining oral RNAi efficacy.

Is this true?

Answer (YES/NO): NO